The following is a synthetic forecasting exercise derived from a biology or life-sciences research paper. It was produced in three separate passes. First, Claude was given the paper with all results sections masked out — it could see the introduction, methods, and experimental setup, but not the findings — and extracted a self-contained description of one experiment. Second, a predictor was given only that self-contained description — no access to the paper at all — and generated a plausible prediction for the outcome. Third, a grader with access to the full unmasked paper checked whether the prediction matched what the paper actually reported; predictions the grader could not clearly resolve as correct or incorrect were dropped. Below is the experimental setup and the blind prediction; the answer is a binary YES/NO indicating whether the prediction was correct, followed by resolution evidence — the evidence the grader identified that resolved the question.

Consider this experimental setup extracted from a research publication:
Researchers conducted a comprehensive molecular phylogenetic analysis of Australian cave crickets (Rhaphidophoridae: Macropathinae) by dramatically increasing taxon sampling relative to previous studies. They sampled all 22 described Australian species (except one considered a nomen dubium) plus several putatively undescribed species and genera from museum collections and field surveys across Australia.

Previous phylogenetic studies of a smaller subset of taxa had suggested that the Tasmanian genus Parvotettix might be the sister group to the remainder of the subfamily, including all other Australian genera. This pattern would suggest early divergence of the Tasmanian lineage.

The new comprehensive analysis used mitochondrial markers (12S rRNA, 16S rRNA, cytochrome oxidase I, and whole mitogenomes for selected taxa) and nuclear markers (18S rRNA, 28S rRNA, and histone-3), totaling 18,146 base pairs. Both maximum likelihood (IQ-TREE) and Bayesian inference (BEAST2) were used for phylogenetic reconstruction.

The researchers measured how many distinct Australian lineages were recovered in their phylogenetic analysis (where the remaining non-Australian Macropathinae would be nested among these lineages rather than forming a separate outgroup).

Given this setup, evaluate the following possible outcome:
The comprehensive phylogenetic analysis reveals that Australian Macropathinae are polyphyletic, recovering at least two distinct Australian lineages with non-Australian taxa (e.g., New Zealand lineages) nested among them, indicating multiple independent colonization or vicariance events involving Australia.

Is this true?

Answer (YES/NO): YES